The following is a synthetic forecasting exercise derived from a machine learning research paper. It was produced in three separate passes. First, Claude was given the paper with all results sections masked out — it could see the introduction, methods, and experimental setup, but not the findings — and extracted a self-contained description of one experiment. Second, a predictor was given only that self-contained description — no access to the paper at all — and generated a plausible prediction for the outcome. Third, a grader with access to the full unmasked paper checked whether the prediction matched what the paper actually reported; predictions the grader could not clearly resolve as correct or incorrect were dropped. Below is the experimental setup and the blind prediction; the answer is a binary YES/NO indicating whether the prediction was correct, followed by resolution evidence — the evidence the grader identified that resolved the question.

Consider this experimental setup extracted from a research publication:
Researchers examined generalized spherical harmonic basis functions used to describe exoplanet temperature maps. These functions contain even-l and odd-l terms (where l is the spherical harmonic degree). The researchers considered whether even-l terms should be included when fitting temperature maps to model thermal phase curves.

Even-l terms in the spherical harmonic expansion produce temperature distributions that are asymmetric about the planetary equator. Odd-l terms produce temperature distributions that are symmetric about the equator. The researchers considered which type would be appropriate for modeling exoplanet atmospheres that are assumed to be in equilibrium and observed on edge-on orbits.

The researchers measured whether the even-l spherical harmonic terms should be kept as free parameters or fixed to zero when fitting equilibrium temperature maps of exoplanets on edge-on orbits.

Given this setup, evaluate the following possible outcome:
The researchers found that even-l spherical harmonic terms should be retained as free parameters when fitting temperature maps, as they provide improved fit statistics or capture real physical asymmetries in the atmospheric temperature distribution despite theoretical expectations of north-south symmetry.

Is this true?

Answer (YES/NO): NO